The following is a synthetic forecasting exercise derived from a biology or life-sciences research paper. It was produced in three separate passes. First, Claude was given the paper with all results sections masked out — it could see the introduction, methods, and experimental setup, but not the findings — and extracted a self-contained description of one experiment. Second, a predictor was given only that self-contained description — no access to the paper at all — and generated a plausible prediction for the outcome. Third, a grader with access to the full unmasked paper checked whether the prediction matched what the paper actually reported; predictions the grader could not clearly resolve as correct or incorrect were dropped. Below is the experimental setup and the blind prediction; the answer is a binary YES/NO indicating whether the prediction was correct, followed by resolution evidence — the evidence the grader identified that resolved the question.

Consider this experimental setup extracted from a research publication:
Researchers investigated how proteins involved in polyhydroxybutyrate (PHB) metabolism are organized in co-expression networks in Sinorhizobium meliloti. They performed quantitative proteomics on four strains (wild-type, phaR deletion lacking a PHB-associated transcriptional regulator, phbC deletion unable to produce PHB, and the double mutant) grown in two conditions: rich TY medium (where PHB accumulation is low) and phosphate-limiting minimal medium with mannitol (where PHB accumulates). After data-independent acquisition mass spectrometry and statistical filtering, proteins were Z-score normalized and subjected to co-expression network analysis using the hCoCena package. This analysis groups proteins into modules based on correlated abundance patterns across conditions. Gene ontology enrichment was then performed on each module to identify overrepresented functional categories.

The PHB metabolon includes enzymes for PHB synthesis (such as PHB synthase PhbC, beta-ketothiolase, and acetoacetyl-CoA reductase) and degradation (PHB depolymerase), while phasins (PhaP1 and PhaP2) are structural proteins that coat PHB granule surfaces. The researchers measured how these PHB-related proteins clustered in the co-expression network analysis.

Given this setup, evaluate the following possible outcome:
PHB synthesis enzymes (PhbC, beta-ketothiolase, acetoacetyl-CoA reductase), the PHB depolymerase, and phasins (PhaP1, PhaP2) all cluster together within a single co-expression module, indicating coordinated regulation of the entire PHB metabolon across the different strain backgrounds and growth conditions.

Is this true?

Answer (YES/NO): NO